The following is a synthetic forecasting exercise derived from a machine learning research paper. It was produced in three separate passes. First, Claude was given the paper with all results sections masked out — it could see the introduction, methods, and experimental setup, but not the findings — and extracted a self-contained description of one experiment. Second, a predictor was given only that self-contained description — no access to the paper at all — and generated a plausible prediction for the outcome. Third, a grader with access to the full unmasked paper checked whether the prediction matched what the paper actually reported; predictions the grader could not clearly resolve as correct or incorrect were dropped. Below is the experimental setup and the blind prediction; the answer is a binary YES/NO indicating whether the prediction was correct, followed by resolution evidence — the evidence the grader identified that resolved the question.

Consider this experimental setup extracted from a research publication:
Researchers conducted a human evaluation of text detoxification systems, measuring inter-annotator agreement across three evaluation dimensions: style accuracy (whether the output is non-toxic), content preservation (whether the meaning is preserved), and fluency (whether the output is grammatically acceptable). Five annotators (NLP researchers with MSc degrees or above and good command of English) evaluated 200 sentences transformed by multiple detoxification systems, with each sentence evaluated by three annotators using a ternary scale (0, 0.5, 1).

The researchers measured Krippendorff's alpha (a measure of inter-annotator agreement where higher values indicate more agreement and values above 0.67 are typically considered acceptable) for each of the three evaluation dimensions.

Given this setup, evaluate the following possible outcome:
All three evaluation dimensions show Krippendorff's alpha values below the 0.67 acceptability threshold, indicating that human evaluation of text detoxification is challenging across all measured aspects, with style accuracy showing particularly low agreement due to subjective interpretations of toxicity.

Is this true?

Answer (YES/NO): NO